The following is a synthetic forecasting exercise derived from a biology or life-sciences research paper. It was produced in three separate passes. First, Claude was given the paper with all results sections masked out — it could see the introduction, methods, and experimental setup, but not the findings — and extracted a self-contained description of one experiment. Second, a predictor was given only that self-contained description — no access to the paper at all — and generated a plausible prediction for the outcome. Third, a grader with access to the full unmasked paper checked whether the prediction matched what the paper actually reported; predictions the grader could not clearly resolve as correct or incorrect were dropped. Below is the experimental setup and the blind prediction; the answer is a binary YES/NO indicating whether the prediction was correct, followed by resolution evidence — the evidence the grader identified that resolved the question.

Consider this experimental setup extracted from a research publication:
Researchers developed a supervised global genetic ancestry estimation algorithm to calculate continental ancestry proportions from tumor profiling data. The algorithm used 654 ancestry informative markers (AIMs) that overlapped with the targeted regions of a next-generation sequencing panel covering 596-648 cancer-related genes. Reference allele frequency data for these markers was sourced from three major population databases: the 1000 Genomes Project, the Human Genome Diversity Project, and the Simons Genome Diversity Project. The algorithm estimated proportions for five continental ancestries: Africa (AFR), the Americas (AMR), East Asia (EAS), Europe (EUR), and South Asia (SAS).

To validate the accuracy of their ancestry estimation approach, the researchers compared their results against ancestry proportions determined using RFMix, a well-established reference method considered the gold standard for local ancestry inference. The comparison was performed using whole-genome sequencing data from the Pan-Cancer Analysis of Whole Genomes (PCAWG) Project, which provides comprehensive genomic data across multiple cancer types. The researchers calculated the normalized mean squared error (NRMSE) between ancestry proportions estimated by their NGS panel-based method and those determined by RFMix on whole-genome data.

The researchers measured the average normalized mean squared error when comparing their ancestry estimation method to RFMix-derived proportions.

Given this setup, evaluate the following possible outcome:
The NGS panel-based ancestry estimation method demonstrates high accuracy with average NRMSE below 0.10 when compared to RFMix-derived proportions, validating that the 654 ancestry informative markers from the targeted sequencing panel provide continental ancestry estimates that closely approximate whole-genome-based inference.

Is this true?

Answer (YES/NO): NO